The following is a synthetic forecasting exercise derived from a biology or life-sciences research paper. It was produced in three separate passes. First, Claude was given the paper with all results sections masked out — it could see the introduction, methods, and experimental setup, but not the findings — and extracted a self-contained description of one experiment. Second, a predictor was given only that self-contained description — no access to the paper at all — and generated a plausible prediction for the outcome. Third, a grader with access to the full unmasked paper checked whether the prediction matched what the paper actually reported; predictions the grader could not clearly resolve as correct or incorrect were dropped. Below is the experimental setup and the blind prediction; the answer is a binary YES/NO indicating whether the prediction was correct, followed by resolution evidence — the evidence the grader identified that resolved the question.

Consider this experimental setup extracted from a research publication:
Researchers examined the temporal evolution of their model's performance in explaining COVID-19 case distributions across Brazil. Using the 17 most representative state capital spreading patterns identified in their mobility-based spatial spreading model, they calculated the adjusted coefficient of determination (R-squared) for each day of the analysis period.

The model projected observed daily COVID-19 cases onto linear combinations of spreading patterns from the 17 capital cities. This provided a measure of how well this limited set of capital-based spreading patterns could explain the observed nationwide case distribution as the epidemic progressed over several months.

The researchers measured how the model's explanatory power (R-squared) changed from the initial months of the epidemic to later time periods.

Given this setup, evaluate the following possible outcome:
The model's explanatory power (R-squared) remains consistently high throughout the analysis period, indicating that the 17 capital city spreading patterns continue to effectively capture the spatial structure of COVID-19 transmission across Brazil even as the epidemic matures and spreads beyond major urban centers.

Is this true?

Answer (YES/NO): YES